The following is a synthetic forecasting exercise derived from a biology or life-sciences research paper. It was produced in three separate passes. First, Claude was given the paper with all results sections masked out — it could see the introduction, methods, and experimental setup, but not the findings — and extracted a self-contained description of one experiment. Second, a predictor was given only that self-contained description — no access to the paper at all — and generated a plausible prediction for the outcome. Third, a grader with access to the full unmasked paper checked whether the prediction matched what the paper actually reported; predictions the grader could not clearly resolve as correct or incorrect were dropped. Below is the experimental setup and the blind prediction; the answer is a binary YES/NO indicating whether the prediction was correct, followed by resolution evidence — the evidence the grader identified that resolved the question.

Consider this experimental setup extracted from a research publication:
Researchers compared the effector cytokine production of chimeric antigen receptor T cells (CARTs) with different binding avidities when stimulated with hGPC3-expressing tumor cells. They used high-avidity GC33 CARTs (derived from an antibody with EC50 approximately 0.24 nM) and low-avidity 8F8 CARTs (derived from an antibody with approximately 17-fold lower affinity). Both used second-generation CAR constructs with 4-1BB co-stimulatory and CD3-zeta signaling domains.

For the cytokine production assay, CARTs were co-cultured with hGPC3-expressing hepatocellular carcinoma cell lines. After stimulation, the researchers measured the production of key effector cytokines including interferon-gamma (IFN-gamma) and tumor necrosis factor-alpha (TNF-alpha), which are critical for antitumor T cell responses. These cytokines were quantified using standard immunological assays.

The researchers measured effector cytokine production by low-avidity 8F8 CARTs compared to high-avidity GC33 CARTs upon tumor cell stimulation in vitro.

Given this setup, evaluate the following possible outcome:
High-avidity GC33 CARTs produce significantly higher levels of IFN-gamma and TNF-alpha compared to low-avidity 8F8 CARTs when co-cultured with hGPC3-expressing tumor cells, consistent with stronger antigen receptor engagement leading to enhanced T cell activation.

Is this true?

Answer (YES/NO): NO